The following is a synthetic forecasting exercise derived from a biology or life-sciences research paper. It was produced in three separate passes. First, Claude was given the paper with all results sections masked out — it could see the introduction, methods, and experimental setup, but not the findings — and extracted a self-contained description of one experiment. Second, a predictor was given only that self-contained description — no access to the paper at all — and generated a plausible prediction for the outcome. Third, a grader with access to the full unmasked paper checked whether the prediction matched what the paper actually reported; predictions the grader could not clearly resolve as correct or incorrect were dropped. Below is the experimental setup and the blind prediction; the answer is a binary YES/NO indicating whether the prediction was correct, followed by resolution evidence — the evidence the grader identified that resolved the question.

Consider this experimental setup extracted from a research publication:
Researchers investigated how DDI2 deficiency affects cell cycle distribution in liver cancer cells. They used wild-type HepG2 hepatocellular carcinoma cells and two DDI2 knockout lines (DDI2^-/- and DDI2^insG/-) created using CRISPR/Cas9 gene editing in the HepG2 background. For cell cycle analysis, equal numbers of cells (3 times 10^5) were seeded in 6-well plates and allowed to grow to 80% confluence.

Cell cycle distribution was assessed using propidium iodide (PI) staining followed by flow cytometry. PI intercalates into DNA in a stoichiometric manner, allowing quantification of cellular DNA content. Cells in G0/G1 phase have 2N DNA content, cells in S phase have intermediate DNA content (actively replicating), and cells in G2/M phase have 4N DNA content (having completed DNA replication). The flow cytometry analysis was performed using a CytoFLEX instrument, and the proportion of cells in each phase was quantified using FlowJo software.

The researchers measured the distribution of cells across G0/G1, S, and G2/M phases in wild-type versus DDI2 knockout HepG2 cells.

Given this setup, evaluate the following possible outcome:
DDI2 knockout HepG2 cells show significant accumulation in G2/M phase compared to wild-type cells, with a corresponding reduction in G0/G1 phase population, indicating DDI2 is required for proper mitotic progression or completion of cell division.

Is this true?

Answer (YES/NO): NO